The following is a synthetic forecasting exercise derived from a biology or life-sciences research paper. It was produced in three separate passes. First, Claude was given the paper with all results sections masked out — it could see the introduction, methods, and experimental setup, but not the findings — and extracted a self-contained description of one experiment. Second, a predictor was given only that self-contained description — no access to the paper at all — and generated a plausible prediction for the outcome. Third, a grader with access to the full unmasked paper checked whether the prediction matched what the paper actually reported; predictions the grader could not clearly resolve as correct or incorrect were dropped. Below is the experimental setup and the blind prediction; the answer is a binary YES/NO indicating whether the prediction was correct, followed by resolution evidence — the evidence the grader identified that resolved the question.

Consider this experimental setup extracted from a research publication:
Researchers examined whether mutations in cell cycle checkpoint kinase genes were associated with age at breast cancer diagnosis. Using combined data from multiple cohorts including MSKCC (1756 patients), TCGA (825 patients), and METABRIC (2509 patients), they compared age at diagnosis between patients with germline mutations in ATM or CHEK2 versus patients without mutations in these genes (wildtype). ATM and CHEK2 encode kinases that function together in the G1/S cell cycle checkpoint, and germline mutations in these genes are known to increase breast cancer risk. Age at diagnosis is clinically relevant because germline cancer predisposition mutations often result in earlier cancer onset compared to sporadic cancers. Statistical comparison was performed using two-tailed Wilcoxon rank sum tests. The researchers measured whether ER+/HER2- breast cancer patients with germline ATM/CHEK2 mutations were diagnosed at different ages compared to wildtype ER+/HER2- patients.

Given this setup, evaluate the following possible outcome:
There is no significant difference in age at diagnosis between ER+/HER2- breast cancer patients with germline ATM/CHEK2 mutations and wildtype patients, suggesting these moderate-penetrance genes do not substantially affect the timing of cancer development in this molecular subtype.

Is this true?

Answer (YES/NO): NO